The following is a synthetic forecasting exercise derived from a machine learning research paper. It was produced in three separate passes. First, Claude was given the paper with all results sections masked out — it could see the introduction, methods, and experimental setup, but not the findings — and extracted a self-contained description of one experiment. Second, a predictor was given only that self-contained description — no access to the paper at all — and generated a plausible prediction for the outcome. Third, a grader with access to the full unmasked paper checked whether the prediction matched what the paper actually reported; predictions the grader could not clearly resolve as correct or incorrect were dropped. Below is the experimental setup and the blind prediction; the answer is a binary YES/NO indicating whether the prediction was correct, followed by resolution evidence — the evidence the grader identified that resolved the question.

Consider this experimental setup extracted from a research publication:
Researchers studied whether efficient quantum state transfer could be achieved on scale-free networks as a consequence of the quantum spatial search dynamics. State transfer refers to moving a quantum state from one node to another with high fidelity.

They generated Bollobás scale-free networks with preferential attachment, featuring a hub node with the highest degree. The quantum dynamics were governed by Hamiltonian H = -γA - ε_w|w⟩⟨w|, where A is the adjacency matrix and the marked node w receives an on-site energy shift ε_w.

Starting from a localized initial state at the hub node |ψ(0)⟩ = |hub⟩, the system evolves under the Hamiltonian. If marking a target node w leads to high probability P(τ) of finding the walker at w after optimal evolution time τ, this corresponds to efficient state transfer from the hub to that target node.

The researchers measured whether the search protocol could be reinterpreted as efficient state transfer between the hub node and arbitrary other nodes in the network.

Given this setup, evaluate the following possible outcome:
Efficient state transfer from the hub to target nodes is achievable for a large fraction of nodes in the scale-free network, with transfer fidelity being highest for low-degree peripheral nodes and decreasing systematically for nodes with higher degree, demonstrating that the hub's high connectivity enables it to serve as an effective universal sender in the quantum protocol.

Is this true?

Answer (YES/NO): NO